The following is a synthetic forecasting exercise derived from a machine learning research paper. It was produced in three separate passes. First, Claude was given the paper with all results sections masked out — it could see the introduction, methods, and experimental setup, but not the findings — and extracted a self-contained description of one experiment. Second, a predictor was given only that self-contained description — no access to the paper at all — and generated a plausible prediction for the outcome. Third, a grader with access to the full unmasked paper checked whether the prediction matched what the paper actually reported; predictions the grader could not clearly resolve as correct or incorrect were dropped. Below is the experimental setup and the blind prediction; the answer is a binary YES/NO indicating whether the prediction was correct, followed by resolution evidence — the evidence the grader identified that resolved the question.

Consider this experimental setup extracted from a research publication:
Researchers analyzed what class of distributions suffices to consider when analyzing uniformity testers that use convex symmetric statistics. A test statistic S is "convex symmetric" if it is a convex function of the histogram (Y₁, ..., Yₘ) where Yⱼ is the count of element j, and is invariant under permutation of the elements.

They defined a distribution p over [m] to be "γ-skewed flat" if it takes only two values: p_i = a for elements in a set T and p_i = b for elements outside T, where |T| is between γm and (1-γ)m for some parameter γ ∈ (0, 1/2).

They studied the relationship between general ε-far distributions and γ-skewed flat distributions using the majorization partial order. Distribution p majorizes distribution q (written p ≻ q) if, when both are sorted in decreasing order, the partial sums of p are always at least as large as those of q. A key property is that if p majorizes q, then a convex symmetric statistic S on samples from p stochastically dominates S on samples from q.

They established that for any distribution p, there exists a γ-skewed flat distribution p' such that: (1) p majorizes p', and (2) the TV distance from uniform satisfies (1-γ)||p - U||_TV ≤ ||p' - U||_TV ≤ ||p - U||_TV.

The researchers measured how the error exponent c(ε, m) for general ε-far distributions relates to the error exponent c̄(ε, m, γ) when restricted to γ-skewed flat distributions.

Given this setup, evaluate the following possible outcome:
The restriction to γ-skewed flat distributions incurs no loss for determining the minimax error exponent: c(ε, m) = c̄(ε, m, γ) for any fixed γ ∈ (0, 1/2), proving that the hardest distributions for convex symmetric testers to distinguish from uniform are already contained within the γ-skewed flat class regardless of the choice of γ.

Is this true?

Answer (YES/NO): NO